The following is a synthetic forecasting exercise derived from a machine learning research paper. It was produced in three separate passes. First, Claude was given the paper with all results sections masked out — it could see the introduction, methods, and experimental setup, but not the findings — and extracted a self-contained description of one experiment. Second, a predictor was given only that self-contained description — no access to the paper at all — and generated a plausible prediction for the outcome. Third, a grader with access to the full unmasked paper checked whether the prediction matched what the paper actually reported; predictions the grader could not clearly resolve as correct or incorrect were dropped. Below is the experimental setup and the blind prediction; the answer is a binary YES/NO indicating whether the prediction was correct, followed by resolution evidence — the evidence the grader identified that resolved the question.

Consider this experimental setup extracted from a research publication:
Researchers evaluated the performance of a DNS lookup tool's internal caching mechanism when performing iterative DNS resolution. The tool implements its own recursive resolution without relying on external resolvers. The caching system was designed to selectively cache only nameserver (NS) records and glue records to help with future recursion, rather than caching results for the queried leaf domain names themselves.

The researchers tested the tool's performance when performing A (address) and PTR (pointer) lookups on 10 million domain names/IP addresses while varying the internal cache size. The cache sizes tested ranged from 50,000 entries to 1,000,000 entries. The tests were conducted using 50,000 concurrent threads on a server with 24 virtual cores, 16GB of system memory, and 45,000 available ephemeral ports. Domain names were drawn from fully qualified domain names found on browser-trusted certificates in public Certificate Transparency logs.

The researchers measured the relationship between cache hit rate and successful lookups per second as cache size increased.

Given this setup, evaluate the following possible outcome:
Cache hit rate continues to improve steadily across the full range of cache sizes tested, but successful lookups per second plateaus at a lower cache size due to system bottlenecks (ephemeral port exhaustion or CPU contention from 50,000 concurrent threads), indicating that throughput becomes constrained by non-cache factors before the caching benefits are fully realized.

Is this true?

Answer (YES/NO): NO